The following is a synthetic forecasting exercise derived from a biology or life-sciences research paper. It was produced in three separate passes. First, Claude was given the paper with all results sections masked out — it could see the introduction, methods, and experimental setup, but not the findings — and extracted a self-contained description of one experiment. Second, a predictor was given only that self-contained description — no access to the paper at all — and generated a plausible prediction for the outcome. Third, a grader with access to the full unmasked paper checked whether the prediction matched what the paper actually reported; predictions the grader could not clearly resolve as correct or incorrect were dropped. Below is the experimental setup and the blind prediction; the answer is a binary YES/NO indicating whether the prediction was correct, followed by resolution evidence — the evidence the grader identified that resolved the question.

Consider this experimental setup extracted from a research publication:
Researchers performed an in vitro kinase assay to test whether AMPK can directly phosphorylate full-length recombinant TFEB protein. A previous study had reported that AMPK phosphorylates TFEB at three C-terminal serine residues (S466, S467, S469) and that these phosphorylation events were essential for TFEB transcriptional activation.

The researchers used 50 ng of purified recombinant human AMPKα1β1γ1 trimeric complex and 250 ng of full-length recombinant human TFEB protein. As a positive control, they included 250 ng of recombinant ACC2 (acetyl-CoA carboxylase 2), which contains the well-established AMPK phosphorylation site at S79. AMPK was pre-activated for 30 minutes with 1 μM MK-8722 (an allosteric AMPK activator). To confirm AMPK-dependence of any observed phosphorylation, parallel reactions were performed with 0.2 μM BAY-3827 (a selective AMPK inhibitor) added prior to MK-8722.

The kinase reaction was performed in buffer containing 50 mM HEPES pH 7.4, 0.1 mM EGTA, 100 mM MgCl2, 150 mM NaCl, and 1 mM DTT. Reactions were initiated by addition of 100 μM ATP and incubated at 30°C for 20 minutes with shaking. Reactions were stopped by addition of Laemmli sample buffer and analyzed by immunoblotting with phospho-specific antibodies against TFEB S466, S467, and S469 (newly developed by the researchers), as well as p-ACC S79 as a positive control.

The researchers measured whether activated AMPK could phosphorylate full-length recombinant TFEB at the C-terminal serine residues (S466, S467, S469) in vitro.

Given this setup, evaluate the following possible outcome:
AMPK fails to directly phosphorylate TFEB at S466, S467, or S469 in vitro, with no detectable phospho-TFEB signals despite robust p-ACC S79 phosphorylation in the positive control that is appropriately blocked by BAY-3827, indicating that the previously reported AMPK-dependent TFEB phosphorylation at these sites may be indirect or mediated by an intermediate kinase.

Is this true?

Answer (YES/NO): NO